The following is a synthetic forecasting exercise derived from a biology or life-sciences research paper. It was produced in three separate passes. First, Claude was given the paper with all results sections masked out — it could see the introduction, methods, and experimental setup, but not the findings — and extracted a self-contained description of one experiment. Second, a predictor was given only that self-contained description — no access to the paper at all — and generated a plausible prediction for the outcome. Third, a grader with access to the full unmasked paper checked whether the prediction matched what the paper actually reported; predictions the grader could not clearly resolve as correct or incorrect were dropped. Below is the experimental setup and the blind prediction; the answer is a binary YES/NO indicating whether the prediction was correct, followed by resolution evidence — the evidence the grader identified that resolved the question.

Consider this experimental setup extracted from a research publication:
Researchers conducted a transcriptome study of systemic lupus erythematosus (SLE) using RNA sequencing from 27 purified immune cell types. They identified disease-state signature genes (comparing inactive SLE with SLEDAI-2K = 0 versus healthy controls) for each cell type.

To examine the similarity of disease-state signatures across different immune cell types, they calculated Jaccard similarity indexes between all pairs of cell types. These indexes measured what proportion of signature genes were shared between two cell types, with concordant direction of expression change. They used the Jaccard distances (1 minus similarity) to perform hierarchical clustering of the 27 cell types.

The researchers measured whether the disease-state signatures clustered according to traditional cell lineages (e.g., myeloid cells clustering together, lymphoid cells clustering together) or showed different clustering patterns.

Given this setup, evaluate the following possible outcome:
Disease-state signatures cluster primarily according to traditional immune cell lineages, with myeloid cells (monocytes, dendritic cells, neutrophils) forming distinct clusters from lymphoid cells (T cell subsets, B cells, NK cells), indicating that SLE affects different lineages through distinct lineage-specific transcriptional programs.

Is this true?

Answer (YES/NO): YES